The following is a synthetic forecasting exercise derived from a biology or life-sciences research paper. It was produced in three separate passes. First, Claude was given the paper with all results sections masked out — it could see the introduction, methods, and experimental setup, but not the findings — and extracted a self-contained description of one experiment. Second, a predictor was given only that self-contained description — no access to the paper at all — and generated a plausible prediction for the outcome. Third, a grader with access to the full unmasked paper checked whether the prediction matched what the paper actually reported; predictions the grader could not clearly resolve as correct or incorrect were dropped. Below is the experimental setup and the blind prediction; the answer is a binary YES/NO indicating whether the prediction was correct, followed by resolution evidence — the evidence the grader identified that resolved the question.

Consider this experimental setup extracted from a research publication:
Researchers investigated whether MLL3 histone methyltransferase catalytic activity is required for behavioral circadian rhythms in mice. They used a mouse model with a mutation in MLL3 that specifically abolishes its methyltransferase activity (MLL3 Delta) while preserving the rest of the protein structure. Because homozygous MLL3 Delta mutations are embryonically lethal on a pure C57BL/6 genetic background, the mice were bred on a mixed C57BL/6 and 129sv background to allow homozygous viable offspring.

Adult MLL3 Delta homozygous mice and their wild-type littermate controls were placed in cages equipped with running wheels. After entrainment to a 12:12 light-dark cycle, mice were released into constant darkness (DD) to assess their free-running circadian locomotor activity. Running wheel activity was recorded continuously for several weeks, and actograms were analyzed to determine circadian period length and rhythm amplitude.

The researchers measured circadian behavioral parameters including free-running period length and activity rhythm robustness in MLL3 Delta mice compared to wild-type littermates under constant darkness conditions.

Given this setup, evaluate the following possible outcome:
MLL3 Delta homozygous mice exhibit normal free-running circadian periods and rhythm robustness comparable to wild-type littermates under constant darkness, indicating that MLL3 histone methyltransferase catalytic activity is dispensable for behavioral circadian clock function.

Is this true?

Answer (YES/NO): YES